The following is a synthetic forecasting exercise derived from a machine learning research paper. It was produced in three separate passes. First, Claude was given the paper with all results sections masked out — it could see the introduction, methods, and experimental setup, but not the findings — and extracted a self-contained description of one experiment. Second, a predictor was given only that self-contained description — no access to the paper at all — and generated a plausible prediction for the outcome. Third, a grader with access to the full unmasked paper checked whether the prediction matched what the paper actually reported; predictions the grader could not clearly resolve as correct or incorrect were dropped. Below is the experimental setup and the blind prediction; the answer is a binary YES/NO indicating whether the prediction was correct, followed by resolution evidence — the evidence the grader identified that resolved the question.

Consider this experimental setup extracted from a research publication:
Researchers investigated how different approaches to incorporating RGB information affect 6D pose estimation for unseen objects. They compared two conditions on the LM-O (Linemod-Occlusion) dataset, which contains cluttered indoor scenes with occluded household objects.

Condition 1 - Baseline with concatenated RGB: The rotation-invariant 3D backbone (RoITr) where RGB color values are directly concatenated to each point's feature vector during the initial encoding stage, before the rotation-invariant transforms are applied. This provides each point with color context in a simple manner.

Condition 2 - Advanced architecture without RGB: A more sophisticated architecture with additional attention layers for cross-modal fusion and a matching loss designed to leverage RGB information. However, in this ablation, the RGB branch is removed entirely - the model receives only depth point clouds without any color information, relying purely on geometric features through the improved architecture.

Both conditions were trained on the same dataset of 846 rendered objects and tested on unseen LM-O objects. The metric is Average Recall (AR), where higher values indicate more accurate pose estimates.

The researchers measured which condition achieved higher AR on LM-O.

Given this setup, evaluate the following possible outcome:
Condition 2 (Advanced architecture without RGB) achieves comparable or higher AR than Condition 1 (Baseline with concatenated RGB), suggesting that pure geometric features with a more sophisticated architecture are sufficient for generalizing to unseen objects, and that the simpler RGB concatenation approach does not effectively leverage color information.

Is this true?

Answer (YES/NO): NO